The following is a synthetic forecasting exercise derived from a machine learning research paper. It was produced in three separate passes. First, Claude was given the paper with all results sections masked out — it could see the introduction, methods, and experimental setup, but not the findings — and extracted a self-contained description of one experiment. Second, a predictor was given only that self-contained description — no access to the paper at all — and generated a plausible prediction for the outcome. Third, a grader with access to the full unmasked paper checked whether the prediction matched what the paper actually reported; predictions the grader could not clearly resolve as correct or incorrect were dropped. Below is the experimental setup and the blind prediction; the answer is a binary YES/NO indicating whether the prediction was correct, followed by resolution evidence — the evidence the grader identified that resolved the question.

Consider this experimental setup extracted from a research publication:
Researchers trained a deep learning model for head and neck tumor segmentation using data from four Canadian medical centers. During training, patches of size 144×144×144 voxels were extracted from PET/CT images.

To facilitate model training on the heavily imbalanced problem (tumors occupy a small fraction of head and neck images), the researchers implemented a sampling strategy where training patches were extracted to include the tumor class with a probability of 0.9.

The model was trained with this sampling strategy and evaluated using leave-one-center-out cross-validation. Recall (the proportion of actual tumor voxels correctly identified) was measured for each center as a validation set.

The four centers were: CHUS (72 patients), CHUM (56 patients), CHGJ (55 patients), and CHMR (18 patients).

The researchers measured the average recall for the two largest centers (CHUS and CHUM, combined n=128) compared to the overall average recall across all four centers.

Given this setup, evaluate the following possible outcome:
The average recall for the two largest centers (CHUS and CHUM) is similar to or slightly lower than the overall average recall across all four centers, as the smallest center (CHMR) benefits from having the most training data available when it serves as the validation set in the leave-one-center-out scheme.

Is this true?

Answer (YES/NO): NO